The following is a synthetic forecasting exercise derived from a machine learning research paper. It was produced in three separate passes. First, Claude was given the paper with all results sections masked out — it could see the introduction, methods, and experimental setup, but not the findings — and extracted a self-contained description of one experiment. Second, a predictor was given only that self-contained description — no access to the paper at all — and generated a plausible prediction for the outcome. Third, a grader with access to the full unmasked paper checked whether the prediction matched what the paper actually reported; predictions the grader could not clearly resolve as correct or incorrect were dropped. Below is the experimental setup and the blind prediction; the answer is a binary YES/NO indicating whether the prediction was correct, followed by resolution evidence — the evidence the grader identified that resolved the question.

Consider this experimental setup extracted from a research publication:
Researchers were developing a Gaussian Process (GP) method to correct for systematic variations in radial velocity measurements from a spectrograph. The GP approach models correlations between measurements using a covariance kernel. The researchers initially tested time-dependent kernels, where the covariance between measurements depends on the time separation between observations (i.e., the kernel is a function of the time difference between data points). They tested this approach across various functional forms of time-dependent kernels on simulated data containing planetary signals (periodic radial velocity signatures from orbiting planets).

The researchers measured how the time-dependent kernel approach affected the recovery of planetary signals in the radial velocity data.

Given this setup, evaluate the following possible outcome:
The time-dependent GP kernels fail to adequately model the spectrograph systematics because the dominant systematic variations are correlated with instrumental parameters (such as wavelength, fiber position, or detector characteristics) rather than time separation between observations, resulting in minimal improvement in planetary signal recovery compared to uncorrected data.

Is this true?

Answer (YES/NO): NO